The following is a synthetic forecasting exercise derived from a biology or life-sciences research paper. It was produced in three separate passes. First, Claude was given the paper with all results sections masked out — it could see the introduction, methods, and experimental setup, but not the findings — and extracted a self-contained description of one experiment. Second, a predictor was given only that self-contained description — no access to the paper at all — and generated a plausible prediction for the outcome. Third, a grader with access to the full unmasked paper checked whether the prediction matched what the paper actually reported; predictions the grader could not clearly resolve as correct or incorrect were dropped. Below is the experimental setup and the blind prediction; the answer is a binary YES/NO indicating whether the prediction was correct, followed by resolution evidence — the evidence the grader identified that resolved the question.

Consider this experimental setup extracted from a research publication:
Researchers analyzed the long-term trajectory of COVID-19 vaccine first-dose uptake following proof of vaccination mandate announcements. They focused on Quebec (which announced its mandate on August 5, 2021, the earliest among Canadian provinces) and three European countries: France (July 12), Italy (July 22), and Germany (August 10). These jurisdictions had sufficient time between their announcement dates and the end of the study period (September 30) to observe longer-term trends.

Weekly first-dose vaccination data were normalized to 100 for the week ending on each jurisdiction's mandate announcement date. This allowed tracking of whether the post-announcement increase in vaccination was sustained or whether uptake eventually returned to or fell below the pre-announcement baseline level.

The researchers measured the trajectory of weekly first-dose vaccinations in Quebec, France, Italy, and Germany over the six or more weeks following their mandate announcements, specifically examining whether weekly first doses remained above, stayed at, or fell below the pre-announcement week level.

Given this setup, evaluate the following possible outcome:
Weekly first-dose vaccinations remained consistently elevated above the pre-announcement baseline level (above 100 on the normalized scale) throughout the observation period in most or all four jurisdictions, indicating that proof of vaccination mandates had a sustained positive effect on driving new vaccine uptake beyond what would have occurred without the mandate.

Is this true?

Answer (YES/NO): NO